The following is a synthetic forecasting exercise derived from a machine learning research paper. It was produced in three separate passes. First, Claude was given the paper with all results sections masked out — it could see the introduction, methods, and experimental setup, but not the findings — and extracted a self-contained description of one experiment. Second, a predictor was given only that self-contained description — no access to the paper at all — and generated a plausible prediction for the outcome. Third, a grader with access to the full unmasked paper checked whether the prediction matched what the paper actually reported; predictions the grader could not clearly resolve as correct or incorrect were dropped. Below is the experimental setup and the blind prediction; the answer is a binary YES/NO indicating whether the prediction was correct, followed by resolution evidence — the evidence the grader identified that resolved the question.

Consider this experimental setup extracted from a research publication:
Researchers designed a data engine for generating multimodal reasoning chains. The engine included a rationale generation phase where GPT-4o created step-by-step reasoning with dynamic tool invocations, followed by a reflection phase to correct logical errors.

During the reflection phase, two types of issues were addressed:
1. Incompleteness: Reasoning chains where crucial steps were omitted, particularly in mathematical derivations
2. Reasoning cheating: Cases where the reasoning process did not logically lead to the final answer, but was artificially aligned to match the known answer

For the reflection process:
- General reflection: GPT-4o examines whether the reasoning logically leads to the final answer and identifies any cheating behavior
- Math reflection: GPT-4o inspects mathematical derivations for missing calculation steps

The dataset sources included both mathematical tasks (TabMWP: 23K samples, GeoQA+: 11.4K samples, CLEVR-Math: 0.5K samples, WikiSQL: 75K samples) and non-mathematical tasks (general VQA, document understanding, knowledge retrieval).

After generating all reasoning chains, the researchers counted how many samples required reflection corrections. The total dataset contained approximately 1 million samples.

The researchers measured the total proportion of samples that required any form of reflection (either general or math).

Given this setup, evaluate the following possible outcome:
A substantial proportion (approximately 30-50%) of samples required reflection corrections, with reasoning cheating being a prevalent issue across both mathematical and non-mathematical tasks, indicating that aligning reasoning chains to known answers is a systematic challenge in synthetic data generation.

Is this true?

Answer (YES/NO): NO